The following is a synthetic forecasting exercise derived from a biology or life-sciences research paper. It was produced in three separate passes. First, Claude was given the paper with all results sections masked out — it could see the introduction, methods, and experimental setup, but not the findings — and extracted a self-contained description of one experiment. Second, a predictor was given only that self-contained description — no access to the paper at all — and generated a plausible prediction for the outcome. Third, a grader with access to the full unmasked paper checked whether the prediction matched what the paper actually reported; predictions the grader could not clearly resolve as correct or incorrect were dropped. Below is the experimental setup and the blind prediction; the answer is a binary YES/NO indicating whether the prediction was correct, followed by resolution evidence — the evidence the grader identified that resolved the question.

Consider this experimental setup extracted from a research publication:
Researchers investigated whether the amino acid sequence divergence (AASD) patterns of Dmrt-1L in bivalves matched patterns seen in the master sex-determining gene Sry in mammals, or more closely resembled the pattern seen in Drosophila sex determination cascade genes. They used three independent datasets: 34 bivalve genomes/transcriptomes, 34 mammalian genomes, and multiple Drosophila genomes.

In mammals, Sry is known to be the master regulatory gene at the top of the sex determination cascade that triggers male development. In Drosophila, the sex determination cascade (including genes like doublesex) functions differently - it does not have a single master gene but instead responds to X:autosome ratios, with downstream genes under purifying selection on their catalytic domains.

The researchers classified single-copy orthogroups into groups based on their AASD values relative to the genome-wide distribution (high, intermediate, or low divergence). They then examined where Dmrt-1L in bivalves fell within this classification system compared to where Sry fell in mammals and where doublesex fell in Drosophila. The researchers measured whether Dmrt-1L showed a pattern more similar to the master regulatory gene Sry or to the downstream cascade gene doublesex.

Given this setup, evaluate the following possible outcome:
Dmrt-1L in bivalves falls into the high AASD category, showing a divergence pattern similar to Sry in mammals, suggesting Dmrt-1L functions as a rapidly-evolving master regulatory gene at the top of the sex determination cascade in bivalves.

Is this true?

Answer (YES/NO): YES